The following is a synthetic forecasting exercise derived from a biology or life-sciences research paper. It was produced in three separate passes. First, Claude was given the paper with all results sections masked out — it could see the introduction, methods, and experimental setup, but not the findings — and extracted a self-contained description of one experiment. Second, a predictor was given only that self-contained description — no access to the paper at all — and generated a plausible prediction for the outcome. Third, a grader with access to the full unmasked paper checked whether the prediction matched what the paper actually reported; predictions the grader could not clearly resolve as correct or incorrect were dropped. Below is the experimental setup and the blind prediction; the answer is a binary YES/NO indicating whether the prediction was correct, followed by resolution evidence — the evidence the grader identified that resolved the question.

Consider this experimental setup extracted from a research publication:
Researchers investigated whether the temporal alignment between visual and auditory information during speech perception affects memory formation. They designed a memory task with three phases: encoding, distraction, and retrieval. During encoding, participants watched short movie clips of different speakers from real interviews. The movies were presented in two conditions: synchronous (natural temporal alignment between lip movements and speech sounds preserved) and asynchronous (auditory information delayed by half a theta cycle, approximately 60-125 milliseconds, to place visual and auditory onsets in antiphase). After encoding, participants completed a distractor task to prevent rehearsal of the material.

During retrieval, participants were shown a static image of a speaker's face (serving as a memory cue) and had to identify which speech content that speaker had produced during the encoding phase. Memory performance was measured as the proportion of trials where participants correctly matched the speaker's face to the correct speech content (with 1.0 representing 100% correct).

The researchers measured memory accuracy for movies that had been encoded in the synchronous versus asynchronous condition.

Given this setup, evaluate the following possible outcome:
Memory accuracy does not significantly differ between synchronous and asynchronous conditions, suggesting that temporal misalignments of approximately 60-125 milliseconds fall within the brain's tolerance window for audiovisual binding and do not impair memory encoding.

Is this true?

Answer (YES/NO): YES